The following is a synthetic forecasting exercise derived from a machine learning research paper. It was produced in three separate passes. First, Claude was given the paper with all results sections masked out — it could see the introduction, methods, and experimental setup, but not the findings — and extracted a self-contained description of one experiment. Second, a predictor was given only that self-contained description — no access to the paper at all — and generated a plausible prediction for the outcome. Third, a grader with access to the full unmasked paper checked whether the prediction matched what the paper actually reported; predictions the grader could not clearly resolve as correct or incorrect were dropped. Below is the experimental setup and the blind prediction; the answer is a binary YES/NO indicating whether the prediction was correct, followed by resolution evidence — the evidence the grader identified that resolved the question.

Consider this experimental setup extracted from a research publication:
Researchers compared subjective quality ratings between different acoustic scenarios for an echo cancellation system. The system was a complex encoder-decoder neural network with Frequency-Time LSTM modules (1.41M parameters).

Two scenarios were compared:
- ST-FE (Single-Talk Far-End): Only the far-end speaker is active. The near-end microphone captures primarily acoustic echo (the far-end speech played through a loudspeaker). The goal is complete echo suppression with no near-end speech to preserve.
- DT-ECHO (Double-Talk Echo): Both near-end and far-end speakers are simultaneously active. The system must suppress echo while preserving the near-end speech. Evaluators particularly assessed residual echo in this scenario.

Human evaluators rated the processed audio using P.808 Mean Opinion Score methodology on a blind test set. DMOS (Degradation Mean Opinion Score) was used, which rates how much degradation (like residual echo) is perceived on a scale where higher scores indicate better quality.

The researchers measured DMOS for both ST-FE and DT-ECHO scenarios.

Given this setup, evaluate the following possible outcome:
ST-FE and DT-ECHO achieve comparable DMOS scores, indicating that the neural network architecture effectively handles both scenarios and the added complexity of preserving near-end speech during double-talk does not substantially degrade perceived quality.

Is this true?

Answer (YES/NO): YES